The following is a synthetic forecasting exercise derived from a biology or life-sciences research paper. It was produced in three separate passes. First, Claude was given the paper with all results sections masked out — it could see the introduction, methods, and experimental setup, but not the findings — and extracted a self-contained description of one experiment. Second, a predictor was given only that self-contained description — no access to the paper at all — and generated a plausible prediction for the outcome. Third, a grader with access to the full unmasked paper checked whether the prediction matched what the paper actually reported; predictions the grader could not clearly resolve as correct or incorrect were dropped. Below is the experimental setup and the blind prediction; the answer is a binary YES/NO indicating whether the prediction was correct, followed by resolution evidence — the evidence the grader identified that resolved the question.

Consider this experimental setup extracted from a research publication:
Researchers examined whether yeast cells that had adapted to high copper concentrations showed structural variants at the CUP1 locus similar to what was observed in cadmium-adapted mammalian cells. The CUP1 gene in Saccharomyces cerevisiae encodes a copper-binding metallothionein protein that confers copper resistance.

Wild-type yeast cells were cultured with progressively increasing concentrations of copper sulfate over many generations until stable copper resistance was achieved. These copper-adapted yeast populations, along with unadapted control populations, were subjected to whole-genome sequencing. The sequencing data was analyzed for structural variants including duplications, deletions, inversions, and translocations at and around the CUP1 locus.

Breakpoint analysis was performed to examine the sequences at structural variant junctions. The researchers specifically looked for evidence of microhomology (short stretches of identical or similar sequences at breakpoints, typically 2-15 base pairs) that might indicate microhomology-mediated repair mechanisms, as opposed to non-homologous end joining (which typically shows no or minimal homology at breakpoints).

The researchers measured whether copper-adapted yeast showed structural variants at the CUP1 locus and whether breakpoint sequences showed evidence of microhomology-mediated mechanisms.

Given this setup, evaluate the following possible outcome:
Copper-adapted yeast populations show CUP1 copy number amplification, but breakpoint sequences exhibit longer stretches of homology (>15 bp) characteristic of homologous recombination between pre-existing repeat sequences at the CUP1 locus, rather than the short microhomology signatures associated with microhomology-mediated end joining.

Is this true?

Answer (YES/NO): NO